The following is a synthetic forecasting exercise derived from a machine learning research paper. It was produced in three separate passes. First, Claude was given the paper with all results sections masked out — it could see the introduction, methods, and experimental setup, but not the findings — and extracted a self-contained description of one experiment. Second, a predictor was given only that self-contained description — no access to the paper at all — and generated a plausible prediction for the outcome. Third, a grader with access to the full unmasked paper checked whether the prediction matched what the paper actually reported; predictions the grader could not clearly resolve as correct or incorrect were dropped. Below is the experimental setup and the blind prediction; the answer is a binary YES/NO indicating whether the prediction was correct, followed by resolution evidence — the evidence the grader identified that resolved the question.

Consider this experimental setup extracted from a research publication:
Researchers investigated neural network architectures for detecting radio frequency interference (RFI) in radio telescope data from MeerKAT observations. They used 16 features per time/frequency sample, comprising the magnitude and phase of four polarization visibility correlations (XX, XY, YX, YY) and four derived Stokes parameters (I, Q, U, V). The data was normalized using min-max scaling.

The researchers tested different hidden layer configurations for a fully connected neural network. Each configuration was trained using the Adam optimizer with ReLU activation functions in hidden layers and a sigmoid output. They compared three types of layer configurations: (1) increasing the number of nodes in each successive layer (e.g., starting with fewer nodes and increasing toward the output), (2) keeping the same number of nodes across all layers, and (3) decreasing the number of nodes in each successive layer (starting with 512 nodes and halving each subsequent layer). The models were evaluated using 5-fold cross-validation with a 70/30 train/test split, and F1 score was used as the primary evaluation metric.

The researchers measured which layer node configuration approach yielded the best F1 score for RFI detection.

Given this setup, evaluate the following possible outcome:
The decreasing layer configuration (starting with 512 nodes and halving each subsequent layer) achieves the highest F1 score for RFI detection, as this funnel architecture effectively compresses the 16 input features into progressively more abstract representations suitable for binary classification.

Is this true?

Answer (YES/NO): YES